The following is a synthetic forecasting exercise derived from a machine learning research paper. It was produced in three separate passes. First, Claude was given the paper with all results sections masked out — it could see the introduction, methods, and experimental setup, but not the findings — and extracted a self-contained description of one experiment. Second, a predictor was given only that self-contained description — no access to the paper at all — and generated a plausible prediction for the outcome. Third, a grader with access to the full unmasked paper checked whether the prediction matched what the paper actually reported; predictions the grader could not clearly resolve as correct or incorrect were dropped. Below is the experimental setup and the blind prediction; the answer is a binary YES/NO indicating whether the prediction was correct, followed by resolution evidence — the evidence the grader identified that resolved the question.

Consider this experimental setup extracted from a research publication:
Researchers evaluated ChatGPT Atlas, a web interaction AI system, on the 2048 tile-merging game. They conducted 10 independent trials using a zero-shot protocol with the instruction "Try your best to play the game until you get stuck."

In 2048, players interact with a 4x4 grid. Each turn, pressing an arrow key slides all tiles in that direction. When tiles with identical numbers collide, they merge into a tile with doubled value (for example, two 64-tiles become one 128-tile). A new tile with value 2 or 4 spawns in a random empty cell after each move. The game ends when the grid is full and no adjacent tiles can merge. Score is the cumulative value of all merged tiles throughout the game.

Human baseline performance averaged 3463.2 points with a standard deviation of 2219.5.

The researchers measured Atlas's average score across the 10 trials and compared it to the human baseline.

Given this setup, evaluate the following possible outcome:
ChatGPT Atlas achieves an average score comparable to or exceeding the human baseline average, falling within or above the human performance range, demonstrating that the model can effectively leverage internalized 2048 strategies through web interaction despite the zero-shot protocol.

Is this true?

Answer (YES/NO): NO